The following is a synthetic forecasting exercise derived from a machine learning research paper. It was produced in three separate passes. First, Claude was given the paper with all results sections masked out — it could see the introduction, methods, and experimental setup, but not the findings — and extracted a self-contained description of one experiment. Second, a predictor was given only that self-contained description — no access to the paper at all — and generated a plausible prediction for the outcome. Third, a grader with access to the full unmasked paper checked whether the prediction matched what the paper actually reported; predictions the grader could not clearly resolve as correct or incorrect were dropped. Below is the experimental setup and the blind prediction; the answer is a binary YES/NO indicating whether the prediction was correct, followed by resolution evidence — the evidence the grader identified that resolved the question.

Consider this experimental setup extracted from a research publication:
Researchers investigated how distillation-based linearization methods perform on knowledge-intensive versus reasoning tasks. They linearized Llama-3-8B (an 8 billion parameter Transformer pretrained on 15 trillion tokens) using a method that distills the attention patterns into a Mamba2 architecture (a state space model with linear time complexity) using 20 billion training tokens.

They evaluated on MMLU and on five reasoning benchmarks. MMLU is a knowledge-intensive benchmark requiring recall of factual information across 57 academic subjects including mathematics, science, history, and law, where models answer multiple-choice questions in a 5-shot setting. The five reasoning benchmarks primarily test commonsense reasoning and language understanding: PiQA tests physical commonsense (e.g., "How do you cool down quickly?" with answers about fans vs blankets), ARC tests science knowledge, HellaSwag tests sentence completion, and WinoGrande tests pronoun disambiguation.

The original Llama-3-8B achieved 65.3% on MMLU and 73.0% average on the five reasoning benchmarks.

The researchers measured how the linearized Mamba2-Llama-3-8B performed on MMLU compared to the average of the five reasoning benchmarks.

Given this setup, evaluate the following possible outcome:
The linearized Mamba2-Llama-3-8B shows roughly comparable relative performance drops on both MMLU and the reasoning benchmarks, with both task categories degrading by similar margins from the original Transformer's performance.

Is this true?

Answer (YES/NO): NO